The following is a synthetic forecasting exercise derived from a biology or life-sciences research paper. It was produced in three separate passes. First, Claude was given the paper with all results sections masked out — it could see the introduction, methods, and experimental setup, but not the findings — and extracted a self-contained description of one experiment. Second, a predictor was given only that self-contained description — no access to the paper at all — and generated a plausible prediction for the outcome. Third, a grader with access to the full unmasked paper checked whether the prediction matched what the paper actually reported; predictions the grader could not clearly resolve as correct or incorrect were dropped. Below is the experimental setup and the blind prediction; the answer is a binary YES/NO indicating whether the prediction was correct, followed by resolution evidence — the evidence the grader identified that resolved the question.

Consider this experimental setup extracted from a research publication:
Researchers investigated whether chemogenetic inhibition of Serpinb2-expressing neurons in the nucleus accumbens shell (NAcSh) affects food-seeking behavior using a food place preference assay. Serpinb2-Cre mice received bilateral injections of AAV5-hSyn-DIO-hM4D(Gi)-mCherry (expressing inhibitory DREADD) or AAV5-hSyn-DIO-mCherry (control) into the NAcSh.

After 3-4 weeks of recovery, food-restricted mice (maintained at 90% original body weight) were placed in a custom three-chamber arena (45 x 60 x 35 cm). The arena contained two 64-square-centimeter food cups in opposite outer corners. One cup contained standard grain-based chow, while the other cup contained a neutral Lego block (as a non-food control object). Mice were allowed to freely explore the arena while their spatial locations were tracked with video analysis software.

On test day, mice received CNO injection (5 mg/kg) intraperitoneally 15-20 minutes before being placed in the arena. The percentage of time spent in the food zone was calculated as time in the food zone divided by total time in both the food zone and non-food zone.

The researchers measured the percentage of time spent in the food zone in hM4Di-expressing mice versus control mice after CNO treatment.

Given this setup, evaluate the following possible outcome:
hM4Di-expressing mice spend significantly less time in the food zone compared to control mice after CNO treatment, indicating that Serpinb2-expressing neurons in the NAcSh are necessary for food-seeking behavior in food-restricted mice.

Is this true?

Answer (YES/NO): YES